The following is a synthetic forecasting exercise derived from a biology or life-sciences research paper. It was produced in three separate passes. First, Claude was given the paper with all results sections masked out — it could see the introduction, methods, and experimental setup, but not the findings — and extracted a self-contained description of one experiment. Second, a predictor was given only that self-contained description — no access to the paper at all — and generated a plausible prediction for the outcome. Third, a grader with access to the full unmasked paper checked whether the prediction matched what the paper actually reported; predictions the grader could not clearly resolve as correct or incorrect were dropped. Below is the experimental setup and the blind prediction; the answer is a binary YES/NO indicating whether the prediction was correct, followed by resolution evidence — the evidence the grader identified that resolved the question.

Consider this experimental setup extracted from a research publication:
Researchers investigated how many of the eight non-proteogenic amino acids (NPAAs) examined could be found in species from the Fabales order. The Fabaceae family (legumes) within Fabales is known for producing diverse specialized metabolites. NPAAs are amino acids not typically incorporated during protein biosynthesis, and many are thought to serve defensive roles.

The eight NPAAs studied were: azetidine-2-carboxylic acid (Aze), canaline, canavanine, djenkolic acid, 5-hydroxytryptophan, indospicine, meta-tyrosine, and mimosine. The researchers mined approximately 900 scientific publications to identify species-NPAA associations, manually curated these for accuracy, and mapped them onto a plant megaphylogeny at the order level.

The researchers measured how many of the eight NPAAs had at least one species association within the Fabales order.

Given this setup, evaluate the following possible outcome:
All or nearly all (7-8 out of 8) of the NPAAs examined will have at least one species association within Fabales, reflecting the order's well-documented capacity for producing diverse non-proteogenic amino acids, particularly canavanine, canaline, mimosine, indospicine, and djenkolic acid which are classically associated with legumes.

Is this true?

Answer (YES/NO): YES